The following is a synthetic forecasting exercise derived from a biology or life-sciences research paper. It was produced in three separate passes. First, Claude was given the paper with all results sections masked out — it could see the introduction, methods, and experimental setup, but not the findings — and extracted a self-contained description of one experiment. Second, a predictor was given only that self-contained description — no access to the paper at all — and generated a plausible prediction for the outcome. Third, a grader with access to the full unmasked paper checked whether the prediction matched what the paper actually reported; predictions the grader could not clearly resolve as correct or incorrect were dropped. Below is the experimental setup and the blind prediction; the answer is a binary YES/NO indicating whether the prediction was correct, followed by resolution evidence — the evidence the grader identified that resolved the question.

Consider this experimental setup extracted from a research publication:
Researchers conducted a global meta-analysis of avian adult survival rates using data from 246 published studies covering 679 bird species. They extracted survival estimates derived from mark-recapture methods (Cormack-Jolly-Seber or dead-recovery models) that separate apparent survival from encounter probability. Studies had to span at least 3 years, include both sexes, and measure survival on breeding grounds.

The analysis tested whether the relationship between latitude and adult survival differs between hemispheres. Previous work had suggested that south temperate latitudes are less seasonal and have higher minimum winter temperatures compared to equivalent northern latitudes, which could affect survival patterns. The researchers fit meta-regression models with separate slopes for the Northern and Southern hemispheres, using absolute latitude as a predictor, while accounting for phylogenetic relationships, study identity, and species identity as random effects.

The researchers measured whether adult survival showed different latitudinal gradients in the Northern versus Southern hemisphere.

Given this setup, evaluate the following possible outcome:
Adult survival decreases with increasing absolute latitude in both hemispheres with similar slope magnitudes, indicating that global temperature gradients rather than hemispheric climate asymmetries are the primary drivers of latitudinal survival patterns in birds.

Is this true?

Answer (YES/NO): NO